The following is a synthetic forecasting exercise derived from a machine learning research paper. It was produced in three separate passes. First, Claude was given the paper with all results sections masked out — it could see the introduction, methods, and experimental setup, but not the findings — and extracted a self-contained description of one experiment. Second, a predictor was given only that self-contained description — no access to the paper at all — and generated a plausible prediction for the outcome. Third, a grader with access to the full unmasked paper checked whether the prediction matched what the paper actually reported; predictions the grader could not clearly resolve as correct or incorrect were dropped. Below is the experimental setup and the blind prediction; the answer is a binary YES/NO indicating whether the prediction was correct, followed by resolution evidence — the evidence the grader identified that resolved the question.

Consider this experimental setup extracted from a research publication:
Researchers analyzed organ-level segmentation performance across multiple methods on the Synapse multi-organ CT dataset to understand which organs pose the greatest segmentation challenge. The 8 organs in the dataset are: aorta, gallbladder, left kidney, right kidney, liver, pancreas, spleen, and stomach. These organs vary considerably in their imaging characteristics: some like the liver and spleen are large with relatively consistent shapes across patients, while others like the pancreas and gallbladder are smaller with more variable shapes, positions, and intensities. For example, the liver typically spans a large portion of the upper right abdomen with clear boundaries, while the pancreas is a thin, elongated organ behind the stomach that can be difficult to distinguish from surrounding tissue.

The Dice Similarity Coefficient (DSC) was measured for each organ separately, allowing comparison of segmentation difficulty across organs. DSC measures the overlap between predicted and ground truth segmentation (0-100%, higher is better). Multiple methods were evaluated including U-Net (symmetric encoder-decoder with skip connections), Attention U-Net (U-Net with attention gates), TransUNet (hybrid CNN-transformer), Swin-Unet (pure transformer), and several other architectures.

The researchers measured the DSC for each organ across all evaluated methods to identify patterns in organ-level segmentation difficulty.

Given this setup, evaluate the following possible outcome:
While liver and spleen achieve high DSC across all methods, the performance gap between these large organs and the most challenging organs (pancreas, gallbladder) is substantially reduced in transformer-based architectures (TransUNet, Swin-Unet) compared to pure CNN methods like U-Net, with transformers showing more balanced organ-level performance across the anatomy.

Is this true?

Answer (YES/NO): NO